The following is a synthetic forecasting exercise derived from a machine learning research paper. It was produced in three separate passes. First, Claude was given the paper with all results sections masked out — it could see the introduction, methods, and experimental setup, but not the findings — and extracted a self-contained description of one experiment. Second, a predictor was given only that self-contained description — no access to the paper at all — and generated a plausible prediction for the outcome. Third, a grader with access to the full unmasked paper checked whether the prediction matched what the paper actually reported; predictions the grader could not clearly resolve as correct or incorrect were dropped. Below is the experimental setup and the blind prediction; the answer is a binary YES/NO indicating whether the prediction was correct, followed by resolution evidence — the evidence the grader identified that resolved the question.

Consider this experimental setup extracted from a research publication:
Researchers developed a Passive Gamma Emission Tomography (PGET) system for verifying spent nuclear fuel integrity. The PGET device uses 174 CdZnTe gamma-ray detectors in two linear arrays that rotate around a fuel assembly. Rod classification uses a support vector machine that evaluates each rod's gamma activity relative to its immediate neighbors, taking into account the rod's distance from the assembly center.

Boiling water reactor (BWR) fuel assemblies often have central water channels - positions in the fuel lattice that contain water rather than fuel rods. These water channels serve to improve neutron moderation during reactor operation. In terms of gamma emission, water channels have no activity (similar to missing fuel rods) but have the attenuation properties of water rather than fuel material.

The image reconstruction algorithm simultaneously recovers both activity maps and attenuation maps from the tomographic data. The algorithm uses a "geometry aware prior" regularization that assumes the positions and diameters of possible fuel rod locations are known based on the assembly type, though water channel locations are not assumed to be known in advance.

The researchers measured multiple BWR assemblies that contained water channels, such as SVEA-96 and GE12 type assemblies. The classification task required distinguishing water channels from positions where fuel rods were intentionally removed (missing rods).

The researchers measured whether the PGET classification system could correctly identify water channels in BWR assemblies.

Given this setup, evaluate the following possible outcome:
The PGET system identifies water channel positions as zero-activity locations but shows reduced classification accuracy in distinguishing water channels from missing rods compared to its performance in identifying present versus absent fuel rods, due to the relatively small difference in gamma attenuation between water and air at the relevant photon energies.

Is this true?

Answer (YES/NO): NO